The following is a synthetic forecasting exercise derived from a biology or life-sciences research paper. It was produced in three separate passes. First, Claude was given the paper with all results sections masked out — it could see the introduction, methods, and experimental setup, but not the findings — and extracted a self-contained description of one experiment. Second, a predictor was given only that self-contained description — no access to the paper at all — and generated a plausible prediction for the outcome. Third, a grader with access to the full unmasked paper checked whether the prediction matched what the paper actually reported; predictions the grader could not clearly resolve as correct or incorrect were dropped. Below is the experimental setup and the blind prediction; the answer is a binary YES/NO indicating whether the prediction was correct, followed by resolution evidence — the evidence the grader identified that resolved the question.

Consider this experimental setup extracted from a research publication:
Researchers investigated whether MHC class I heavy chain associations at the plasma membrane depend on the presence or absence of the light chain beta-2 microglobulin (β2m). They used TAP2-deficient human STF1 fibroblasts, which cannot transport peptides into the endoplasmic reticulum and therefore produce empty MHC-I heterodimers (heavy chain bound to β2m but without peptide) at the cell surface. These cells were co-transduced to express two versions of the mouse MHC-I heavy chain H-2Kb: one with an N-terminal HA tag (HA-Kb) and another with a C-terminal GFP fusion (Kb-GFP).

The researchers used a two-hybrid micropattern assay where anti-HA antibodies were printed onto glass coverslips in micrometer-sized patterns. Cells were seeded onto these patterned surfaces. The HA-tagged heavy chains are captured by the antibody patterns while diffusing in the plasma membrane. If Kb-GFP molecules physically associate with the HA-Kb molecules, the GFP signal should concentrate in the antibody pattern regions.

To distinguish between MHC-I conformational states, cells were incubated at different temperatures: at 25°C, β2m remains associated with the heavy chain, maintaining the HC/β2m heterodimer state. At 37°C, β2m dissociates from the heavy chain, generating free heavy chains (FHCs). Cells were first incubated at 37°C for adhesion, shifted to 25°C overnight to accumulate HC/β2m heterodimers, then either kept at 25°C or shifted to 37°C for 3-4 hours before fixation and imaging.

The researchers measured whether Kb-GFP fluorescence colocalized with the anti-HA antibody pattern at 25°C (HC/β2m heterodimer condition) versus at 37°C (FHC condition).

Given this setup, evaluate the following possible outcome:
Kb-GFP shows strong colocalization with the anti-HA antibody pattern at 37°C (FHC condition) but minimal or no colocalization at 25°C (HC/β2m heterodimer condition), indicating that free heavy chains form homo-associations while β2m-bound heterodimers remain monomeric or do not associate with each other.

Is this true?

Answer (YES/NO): YES